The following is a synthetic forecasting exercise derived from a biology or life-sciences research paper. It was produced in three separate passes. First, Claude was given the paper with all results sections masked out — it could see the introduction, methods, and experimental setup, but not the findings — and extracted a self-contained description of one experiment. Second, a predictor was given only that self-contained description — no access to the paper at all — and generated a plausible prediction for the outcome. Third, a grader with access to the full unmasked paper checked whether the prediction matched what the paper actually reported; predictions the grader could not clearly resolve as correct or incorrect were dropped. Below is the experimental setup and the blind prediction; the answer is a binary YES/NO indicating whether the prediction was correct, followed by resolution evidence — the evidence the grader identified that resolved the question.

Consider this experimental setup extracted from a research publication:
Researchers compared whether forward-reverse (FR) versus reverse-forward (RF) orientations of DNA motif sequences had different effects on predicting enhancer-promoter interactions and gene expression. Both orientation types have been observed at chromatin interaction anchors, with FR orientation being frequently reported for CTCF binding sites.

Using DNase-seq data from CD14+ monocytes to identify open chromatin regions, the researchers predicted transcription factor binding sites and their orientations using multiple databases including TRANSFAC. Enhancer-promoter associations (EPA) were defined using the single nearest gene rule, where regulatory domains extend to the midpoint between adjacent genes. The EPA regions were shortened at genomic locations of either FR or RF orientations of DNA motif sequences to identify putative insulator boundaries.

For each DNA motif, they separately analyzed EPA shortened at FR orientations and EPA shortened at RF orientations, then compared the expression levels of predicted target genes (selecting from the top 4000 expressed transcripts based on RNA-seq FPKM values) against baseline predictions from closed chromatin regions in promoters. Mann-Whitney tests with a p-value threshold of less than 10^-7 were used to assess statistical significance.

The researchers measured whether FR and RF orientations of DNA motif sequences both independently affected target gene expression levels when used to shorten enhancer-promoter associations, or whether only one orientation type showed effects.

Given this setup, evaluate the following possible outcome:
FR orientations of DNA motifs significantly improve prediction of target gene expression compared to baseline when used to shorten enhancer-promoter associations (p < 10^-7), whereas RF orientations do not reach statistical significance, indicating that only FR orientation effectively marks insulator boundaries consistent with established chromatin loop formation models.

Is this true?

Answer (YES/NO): NO